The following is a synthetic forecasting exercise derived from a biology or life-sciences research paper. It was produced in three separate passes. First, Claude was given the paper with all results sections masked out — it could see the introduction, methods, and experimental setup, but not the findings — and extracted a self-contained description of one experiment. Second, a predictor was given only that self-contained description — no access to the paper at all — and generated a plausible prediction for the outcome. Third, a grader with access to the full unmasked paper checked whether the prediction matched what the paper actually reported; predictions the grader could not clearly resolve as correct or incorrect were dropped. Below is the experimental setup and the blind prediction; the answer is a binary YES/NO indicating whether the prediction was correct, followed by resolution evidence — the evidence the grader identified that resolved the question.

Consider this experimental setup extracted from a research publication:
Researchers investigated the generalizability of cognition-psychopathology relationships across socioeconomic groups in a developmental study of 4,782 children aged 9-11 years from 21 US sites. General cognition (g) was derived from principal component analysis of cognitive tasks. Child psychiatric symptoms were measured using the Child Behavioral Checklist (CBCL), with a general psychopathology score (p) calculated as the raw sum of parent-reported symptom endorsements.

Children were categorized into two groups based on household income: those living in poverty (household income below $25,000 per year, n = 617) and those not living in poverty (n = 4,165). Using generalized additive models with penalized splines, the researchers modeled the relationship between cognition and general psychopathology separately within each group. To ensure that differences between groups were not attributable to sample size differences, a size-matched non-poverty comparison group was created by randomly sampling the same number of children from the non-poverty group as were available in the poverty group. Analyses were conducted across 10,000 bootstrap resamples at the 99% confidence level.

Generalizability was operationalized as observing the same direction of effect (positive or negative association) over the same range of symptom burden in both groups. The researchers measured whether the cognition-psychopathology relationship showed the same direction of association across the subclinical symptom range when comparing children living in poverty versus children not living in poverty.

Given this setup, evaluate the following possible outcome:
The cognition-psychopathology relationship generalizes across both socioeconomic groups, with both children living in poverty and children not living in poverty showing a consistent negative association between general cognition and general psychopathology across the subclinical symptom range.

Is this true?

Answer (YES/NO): NO